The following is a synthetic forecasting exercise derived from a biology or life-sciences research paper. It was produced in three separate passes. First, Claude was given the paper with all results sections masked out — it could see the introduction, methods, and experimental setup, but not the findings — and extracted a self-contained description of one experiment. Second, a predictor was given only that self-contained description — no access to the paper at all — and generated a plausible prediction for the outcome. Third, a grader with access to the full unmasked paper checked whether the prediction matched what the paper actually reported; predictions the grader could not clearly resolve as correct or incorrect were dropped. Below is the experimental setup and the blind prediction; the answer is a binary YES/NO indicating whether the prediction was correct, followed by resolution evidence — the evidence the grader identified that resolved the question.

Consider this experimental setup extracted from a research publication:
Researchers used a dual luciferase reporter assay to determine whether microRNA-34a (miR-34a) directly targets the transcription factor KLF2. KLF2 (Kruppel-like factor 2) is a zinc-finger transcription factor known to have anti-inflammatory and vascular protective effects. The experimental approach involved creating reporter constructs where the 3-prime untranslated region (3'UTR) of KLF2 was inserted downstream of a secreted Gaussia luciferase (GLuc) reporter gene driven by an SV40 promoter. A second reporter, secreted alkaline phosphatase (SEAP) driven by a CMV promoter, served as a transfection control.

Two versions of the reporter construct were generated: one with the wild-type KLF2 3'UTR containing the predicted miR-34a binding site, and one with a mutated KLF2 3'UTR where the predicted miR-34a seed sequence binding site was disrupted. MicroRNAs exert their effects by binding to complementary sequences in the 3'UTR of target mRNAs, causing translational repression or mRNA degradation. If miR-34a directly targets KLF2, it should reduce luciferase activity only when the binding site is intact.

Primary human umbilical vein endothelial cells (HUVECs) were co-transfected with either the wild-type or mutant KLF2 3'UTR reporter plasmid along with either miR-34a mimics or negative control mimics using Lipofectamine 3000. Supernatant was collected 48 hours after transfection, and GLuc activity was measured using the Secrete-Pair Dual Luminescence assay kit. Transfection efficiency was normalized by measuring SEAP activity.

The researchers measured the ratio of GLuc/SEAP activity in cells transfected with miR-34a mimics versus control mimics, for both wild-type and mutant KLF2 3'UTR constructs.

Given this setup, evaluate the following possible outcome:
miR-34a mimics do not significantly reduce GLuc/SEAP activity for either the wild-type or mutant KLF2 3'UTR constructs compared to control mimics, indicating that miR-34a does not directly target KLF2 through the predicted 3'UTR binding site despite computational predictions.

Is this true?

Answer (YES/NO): NO